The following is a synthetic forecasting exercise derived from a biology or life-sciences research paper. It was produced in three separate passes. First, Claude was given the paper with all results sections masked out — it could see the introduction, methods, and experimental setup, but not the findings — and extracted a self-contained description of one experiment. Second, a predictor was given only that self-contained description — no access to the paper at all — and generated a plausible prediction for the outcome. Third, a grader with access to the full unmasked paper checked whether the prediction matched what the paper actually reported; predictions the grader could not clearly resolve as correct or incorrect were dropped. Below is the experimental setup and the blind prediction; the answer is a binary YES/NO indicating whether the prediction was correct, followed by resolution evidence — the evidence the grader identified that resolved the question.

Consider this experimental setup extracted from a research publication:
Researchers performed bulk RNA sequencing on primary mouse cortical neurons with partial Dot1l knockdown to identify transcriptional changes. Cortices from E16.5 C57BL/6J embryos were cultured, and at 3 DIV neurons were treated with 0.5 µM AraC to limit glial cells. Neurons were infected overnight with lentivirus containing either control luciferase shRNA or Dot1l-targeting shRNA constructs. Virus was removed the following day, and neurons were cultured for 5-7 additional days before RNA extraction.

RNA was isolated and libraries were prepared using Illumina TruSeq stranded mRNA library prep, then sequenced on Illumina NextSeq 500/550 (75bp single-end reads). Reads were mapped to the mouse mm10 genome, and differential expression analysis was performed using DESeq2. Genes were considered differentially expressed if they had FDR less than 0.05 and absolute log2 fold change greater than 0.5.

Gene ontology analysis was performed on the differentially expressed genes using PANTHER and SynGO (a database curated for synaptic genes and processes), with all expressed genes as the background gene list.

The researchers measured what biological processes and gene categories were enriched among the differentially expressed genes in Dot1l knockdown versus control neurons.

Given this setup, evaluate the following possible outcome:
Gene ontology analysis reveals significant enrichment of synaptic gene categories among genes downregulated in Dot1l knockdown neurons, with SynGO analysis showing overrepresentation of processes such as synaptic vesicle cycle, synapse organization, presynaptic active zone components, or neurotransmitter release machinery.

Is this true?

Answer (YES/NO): YES